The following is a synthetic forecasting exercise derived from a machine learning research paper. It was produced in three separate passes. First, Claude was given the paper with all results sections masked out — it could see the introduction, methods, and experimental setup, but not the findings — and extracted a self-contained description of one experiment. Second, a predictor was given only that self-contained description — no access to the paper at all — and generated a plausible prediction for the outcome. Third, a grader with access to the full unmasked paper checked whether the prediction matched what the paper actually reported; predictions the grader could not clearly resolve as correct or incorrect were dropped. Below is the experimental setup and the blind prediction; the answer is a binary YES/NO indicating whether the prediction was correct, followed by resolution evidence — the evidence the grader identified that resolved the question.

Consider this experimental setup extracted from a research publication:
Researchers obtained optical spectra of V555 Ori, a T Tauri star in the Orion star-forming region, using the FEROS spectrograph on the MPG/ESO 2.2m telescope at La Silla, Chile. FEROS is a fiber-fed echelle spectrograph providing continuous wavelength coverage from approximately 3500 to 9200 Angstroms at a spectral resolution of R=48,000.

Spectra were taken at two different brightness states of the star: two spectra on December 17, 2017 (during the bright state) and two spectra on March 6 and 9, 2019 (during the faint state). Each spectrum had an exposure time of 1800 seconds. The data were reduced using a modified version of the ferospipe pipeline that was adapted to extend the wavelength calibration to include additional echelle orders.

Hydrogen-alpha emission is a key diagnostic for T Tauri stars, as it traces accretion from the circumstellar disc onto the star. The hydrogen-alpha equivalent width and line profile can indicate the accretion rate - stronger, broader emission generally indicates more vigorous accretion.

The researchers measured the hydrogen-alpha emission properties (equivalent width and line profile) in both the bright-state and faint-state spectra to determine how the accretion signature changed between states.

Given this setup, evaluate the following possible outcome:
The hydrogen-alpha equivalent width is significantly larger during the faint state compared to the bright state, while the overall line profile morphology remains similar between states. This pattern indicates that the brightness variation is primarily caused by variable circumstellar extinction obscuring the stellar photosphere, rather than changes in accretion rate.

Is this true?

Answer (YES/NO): YES